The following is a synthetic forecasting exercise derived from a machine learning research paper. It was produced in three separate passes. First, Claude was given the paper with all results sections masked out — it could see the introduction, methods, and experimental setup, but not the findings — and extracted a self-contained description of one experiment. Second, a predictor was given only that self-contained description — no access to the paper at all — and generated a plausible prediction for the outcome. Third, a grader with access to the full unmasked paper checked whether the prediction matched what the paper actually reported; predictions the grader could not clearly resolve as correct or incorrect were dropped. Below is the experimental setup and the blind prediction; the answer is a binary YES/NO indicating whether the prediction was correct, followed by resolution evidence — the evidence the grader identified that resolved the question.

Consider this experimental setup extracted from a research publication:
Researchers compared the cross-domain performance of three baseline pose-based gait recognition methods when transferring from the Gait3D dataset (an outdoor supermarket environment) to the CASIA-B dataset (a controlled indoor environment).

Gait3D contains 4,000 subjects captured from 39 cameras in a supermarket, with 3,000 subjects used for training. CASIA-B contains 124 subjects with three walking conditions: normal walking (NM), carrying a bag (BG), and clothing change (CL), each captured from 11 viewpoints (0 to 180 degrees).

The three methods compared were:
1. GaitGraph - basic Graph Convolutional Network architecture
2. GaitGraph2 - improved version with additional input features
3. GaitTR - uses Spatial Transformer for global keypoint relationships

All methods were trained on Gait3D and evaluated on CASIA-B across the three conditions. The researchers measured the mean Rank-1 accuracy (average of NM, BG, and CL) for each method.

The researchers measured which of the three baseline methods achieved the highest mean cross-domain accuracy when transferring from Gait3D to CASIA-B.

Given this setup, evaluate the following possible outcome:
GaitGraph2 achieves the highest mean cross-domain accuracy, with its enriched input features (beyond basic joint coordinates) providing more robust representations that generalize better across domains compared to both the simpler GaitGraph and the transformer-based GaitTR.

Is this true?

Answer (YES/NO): NO